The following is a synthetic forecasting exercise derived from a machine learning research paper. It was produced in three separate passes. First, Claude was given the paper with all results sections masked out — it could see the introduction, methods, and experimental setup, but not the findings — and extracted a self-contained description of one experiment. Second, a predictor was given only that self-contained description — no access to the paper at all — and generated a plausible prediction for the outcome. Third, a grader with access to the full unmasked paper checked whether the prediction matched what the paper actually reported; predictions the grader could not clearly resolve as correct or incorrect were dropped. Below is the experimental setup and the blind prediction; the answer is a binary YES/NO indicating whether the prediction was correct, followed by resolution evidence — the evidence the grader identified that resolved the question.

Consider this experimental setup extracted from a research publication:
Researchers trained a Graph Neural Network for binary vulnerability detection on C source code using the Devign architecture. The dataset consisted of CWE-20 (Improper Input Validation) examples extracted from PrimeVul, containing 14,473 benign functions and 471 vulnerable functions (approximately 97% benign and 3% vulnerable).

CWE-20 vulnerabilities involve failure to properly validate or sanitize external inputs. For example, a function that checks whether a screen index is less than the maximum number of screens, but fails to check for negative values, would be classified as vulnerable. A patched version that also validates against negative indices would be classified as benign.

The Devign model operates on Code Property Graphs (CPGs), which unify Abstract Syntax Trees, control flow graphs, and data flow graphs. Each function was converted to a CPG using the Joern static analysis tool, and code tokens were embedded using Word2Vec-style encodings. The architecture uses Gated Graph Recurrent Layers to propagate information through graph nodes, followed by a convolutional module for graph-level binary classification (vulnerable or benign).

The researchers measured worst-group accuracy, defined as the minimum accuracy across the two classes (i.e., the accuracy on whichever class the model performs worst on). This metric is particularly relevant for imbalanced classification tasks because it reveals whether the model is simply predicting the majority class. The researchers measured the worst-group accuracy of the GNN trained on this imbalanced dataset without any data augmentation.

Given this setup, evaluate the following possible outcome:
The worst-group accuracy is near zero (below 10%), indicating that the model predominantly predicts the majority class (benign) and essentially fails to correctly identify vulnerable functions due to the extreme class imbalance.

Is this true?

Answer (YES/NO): YES